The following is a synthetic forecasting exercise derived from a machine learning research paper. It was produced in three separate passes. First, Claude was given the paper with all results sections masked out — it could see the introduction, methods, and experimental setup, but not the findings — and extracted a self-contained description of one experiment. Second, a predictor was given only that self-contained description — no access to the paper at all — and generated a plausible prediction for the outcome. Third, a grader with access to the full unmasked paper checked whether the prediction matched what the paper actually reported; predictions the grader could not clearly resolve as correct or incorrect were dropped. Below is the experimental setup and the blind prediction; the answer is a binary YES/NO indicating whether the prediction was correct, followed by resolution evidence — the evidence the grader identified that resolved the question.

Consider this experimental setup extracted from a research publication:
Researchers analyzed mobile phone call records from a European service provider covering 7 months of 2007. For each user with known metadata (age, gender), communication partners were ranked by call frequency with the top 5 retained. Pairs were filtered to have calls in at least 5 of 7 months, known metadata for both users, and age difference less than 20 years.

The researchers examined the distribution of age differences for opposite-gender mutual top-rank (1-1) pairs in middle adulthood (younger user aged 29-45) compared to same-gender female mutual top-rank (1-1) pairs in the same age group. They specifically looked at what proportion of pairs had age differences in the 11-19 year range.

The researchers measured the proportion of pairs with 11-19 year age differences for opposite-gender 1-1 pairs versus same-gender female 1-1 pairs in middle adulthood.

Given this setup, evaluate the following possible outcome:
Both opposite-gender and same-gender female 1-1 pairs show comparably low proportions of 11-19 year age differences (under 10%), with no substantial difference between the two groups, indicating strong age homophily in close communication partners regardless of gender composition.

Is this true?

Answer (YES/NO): NO